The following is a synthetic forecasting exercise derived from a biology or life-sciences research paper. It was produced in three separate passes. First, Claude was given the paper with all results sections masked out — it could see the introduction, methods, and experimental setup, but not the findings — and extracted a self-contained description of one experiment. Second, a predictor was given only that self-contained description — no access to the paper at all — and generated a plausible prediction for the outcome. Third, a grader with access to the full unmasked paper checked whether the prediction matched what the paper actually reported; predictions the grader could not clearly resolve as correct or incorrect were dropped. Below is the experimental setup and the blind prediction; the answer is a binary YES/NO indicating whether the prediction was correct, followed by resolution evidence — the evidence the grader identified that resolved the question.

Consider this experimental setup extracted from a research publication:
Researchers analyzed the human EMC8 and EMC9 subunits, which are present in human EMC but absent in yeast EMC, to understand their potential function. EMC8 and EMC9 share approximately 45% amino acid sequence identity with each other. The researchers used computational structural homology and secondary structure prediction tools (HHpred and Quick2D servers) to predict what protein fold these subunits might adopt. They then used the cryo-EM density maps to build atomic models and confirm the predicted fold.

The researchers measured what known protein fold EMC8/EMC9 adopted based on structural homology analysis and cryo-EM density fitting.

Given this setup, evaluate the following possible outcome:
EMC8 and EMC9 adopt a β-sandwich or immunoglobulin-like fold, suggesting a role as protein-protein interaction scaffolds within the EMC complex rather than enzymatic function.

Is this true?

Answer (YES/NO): NO